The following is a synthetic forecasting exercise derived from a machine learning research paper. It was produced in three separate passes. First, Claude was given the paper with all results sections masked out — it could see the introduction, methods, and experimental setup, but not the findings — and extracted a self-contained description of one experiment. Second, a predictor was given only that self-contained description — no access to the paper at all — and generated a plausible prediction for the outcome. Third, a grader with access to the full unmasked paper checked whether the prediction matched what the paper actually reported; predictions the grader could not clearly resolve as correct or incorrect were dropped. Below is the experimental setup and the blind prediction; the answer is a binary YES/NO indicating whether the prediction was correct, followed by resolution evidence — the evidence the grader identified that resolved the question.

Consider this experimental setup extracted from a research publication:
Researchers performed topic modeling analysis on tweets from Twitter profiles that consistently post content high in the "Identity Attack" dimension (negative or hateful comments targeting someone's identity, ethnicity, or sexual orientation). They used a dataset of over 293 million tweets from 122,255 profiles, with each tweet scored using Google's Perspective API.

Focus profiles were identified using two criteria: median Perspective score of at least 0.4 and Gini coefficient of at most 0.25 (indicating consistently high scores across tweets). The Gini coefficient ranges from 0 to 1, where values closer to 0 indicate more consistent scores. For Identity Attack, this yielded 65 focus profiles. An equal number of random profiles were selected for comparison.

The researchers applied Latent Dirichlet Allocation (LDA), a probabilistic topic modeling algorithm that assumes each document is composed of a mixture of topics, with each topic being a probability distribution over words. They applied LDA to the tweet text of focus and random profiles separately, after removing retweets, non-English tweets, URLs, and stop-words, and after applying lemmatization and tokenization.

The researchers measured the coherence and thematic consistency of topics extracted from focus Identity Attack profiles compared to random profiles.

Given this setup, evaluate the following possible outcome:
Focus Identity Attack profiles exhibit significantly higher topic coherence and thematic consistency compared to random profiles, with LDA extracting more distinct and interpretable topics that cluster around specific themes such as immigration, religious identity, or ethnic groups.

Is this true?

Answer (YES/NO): NO